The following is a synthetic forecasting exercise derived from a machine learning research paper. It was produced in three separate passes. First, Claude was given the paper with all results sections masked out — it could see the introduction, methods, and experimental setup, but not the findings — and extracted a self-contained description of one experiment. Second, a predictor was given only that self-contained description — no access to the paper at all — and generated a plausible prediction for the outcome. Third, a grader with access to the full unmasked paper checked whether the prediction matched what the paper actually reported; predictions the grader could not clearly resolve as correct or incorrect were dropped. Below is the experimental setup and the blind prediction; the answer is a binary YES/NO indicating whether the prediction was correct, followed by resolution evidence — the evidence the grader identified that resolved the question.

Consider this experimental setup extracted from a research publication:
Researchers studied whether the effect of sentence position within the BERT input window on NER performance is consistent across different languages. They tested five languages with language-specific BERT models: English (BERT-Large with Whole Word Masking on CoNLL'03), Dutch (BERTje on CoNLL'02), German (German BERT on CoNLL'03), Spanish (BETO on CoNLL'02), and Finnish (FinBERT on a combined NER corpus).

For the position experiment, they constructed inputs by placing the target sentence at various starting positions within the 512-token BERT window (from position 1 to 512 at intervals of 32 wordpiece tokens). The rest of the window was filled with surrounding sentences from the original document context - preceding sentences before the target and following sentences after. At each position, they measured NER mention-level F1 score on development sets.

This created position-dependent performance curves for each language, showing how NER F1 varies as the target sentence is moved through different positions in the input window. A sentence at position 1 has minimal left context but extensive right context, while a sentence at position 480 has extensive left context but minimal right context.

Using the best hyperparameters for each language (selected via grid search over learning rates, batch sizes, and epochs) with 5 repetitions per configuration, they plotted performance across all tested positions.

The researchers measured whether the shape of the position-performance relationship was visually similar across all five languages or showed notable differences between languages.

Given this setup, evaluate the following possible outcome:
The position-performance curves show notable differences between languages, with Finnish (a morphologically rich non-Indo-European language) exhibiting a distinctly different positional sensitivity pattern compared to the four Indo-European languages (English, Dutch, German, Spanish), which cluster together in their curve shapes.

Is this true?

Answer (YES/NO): NO